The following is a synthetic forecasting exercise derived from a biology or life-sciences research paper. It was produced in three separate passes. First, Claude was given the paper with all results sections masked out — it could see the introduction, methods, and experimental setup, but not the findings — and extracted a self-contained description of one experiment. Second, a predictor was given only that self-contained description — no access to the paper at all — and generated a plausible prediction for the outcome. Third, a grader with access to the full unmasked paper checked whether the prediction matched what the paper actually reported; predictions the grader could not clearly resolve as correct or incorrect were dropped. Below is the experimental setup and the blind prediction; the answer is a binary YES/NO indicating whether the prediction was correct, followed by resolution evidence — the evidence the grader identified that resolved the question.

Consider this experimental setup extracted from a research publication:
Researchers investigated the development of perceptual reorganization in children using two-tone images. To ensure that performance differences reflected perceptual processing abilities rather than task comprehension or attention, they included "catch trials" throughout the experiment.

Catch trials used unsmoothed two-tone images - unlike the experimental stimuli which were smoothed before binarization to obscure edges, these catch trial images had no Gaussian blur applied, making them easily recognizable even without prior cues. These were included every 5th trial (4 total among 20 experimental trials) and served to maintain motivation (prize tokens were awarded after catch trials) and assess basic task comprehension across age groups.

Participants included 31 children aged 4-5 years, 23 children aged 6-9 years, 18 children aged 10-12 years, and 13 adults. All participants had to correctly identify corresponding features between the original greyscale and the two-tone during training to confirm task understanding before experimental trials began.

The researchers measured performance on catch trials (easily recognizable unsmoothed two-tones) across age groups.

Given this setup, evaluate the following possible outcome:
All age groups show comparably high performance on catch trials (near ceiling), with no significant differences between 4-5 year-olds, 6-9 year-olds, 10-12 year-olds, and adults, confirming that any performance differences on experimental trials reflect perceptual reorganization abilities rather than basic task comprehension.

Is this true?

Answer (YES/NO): YES